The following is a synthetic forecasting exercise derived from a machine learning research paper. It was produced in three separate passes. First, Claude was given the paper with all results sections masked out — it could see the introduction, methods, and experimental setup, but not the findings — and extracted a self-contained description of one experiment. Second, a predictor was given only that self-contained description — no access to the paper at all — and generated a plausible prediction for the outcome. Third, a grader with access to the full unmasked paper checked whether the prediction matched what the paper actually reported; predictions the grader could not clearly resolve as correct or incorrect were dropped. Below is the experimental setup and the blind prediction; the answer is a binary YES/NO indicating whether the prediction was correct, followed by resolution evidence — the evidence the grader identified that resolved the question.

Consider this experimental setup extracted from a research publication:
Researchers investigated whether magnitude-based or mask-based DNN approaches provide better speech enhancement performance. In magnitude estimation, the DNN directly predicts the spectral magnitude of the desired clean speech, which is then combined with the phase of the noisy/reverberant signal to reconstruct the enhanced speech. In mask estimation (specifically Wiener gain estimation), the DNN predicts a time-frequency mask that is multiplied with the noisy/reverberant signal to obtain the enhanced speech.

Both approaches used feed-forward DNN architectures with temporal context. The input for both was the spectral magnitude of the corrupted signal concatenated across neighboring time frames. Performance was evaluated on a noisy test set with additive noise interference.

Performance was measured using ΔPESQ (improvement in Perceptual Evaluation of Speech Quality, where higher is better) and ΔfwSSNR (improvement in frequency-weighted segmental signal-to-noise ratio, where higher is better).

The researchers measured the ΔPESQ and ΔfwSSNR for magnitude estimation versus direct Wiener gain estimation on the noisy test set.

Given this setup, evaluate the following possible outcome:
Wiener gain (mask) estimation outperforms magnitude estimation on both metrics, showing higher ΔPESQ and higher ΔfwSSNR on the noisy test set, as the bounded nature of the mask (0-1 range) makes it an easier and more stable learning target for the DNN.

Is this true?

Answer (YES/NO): YES